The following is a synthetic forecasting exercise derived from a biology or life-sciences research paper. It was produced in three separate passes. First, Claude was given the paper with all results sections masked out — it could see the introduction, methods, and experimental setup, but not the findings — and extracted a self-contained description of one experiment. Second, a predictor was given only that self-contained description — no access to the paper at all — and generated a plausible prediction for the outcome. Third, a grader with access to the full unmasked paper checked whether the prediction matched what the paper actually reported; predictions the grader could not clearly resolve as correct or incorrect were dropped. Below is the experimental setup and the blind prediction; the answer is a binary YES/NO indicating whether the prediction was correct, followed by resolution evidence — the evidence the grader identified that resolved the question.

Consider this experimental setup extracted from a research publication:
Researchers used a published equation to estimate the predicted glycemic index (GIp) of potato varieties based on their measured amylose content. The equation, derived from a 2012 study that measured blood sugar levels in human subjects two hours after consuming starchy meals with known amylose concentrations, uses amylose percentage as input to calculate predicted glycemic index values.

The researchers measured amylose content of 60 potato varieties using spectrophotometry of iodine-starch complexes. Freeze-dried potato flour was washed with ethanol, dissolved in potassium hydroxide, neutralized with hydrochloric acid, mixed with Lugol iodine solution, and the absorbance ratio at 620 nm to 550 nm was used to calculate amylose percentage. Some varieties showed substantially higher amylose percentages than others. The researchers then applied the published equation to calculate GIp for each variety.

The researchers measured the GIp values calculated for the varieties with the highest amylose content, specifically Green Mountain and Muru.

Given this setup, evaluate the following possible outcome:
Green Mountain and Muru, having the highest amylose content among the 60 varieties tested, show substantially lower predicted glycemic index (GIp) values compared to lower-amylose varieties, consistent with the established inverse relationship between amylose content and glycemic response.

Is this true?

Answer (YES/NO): NO